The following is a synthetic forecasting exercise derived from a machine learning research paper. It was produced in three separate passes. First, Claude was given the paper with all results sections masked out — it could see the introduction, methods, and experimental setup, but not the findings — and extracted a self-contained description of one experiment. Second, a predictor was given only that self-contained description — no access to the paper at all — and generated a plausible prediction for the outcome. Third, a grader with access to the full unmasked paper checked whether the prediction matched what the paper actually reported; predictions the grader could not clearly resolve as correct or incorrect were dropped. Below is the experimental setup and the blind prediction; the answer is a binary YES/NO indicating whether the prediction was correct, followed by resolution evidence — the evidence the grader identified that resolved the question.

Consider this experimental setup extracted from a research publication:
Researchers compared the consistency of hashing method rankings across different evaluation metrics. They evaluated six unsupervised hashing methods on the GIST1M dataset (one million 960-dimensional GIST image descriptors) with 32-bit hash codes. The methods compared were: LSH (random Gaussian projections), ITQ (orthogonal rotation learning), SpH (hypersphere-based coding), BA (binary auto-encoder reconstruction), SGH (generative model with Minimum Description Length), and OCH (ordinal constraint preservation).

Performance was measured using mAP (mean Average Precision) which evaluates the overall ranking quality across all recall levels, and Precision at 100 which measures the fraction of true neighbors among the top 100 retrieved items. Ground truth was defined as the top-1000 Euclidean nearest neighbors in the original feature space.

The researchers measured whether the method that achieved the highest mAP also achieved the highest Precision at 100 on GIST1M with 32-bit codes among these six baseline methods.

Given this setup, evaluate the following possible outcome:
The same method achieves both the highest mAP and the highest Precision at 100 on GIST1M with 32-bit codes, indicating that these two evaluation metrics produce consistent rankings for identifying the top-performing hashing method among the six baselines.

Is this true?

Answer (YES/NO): YES